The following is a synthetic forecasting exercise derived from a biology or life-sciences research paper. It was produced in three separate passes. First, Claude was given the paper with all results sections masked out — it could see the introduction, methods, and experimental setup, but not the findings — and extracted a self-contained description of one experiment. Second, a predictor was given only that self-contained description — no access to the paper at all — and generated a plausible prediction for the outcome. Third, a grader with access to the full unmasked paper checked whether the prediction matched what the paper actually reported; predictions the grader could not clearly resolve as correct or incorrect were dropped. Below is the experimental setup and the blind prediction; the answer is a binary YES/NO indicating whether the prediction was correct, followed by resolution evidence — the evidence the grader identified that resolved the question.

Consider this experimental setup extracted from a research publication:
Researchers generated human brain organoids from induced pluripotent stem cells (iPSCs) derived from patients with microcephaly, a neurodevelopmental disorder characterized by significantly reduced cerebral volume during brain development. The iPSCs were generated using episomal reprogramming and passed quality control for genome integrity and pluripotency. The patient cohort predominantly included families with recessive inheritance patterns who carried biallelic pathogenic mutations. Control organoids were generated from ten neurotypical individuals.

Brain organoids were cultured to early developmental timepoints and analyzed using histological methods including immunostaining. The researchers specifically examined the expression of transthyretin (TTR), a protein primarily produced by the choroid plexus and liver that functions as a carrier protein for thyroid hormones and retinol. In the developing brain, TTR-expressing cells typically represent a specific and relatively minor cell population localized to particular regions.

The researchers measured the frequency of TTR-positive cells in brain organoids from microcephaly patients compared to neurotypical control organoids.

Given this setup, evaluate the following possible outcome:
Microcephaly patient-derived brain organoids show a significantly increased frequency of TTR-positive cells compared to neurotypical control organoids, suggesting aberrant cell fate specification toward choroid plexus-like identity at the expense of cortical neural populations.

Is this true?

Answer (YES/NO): YES